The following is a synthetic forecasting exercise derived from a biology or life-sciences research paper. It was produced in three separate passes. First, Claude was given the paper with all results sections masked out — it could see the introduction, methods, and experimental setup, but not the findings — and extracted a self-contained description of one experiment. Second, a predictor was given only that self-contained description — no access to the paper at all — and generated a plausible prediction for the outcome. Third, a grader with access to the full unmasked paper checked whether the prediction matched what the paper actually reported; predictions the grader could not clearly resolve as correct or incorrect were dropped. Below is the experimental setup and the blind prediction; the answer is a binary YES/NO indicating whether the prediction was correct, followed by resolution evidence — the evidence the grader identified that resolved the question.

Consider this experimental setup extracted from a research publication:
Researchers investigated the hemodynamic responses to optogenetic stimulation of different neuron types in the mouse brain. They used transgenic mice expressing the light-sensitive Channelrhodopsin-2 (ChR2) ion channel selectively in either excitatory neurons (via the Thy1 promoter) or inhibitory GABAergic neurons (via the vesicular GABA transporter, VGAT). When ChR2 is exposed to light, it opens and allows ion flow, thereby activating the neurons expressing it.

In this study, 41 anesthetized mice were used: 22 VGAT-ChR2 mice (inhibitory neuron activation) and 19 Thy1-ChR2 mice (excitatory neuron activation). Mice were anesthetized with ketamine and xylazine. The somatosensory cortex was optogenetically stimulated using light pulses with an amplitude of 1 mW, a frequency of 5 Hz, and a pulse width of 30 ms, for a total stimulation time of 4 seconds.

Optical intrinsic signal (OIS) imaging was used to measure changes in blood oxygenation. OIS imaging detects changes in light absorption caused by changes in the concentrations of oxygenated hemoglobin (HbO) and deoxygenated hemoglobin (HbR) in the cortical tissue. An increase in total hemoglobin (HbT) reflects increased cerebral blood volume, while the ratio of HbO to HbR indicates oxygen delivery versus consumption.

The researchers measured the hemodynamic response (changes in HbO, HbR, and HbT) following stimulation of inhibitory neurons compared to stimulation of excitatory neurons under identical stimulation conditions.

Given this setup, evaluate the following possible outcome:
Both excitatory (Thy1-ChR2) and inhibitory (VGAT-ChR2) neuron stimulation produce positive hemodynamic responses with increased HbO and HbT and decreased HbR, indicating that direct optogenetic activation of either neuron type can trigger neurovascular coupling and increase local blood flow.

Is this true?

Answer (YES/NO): NO